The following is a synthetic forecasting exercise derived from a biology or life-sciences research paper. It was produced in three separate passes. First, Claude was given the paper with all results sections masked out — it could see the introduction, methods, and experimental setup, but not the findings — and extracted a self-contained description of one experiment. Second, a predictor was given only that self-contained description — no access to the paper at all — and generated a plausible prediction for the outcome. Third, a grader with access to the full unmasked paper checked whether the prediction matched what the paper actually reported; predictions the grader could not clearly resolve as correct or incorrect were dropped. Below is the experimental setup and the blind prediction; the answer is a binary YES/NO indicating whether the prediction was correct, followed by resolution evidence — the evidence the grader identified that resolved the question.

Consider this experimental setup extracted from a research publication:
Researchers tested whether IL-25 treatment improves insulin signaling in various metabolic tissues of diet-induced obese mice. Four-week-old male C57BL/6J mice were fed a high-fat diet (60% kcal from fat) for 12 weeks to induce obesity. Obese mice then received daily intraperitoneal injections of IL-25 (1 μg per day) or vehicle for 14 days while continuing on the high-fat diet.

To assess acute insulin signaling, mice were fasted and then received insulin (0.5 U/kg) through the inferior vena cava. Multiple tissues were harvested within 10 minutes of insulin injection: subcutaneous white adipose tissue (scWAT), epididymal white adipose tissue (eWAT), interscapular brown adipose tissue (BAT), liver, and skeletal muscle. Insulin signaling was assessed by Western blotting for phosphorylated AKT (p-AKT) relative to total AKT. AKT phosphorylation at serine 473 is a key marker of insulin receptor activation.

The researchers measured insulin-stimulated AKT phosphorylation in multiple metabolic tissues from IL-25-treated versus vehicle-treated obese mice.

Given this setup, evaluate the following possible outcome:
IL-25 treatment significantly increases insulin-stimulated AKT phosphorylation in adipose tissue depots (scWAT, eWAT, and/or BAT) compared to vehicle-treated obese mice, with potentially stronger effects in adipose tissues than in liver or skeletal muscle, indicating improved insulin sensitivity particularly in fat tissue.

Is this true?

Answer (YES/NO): NO